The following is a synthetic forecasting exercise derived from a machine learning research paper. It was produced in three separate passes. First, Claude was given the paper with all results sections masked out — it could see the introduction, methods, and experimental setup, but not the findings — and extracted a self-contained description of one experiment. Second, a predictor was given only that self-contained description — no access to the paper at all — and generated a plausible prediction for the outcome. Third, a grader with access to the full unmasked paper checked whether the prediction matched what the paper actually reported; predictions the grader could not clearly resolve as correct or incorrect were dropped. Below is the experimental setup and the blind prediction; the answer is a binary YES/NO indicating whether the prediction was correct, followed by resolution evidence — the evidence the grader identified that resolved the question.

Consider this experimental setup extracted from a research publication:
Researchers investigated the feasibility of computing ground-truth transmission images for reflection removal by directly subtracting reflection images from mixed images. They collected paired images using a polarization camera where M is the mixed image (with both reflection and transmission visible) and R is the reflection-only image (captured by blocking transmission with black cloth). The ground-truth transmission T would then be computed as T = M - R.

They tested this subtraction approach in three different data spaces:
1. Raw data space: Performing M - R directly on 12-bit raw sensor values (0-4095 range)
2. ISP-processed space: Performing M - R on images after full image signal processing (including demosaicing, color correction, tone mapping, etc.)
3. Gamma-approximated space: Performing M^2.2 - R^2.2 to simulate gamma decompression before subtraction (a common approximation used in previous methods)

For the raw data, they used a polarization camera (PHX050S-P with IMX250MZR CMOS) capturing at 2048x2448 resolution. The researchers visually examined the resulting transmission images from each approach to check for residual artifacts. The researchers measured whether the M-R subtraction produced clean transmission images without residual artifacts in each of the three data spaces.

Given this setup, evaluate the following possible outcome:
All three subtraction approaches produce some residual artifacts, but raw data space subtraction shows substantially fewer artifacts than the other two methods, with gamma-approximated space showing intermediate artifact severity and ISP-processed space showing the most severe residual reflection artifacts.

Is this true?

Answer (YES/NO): NO